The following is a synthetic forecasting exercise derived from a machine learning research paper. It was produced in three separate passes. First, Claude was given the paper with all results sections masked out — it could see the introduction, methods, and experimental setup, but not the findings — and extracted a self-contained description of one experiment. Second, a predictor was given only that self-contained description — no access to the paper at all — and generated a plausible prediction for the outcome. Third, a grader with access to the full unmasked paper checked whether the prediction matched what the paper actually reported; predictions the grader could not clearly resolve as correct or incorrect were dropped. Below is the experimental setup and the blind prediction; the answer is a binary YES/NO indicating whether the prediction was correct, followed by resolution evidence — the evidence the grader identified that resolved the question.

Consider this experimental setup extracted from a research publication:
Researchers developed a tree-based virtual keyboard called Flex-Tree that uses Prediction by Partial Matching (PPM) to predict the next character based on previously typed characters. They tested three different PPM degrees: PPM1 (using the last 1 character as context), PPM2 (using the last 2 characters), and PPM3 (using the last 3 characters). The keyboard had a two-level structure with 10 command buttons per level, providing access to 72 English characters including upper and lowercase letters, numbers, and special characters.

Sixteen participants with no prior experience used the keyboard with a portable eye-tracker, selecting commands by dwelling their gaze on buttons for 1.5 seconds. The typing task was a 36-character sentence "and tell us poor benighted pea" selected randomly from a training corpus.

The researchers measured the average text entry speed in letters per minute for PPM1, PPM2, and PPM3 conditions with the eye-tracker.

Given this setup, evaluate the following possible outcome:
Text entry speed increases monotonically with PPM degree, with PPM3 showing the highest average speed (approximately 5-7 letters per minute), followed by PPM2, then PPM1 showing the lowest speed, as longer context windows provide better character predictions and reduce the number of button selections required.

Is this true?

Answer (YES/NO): NO